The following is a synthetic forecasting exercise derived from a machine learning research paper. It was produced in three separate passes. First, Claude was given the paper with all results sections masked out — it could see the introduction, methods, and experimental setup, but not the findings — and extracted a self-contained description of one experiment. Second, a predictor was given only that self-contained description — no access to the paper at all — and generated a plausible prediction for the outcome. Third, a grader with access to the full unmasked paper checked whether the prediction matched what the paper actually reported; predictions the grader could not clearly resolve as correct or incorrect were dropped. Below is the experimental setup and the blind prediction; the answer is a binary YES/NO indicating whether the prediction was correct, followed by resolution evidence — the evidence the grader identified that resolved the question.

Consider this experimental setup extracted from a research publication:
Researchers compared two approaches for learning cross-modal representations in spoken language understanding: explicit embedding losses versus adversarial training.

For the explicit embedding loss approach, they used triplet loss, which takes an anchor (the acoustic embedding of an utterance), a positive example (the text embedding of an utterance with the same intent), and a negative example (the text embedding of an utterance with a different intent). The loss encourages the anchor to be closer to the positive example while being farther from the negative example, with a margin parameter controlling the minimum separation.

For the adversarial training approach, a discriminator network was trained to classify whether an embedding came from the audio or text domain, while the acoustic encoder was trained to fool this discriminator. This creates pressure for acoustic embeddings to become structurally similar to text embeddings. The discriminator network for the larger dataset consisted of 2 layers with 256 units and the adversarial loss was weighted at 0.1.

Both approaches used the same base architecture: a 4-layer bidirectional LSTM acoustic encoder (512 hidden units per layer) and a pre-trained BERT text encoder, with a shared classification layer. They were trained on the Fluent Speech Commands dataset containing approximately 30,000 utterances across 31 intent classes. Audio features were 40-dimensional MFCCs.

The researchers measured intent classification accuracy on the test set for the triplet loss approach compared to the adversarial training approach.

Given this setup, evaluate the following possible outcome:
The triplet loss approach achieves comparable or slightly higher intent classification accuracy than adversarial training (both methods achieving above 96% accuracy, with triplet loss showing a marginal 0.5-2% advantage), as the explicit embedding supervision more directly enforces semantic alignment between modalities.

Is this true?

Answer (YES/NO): YES